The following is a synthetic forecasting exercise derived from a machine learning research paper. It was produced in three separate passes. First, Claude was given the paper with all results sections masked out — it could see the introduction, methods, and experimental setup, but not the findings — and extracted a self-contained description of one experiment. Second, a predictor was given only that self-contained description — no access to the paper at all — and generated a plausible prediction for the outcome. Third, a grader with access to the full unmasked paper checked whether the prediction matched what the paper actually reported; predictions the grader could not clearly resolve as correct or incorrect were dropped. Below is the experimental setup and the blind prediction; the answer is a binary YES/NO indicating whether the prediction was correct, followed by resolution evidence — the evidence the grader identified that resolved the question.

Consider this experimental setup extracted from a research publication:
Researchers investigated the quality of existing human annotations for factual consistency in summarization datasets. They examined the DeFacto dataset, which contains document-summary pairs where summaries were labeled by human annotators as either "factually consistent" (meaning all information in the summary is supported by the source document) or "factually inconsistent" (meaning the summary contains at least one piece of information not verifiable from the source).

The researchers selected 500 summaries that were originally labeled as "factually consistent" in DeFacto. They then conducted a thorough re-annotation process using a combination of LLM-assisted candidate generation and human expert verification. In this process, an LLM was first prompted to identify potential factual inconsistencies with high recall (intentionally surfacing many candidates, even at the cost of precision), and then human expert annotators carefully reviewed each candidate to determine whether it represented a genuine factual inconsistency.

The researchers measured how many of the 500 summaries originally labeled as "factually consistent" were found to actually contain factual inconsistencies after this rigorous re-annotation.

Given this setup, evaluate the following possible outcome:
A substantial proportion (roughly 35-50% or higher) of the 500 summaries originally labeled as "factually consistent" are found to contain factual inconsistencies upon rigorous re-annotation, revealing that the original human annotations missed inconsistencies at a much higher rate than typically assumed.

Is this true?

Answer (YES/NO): NO